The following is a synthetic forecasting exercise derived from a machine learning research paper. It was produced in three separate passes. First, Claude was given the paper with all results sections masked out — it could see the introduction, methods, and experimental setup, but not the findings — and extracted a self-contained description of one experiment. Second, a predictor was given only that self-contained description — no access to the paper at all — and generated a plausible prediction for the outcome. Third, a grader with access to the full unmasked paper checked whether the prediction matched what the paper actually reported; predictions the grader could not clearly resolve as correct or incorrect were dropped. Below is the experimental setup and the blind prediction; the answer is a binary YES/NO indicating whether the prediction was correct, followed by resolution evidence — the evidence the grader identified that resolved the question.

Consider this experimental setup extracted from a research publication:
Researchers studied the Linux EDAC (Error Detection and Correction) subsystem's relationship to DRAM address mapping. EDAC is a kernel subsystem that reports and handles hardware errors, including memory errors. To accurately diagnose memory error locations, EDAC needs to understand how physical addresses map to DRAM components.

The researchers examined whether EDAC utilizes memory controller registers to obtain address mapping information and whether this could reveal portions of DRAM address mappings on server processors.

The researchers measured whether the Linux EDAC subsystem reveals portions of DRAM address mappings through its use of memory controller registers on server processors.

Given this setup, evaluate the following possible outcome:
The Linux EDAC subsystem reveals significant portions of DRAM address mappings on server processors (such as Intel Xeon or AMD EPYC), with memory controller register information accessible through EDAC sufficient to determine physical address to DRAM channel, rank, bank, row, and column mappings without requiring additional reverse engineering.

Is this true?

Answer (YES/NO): NO